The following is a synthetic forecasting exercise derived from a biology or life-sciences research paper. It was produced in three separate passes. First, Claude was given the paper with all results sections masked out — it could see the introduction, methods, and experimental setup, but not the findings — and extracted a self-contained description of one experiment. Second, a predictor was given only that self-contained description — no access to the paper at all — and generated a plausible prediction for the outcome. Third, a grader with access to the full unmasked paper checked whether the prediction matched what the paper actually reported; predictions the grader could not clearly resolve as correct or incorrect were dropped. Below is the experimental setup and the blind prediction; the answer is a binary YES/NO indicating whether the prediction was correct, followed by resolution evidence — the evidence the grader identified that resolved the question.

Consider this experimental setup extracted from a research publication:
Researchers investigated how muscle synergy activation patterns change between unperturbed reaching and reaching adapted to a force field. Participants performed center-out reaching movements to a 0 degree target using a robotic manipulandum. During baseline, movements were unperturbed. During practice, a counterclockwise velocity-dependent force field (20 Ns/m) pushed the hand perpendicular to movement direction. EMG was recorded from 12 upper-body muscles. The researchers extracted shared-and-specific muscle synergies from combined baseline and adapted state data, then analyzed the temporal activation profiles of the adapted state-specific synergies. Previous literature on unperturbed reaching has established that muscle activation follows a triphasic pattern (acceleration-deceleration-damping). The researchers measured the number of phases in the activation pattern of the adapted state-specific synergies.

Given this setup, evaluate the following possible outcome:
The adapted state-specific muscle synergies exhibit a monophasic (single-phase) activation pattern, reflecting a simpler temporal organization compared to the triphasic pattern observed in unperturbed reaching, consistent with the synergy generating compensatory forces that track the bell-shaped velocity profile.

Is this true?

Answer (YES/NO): NO